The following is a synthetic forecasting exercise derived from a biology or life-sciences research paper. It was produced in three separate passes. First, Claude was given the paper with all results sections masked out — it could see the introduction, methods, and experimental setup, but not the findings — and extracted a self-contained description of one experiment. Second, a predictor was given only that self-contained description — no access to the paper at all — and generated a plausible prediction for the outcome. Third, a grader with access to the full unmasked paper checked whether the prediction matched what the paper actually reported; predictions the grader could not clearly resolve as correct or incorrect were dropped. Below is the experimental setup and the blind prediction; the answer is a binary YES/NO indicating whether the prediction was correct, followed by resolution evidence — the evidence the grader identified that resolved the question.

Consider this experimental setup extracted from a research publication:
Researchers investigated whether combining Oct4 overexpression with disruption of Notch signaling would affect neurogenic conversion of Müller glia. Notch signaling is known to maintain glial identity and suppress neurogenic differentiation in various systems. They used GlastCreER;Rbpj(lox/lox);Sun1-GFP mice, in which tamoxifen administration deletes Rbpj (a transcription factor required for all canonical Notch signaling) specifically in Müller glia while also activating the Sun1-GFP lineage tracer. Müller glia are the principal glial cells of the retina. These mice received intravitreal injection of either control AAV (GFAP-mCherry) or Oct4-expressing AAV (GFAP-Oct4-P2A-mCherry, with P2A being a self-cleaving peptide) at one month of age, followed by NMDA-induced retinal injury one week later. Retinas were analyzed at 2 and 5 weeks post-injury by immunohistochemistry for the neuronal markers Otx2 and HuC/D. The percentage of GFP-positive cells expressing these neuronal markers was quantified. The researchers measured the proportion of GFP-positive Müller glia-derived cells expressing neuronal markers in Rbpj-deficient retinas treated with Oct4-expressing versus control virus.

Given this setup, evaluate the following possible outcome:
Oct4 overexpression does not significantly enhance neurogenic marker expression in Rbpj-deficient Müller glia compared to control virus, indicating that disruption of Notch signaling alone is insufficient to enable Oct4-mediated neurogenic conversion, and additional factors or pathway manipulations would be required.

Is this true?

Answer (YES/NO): NO